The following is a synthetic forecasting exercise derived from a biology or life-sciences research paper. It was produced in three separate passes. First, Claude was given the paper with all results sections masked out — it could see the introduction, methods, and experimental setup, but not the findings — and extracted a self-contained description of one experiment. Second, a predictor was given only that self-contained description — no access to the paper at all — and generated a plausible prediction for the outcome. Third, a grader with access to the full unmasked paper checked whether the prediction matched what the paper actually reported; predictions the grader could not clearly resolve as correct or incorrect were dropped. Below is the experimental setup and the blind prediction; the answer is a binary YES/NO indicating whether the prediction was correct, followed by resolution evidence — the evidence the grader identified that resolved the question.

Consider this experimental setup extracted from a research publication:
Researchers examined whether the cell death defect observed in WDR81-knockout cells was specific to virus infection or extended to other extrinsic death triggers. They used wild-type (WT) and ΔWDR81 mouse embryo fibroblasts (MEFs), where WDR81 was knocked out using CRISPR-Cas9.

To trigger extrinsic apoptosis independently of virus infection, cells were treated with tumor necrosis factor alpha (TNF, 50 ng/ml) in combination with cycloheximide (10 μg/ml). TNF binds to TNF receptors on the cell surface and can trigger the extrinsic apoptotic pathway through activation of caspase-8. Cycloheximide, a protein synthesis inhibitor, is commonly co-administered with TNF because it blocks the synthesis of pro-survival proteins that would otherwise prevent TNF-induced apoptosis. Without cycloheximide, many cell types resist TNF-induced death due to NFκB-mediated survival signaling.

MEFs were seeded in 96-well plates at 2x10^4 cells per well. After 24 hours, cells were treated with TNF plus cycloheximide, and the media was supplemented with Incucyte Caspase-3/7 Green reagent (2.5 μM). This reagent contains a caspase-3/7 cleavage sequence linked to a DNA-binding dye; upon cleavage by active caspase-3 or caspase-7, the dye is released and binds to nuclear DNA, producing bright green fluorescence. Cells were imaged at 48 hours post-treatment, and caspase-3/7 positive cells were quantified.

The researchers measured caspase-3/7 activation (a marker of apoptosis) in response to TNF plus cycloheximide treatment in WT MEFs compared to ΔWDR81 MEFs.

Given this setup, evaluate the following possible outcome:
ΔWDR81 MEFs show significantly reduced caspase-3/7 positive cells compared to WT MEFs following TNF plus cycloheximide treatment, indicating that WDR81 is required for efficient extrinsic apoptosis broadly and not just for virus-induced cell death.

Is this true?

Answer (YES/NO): YES